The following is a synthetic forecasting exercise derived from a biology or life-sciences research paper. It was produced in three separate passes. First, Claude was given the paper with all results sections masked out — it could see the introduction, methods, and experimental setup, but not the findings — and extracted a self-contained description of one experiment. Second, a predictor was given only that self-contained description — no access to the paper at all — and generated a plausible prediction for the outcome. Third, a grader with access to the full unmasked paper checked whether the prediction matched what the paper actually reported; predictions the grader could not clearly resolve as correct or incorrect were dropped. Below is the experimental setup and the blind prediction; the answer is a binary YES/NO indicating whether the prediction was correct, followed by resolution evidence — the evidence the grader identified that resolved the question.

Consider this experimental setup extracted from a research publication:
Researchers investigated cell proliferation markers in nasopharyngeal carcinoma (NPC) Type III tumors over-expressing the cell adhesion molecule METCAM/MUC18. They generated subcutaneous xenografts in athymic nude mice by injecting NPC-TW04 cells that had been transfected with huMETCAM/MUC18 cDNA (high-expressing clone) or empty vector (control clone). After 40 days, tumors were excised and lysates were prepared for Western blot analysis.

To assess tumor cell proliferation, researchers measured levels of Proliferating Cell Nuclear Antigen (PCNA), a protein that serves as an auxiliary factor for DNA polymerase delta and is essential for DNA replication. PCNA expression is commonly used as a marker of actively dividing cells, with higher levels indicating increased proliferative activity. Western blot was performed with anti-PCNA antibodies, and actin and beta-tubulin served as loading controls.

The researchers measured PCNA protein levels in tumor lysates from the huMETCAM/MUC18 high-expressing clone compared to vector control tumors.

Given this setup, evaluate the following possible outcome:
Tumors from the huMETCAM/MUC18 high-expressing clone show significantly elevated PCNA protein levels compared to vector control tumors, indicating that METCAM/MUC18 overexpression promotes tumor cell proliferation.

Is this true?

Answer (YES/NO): YES